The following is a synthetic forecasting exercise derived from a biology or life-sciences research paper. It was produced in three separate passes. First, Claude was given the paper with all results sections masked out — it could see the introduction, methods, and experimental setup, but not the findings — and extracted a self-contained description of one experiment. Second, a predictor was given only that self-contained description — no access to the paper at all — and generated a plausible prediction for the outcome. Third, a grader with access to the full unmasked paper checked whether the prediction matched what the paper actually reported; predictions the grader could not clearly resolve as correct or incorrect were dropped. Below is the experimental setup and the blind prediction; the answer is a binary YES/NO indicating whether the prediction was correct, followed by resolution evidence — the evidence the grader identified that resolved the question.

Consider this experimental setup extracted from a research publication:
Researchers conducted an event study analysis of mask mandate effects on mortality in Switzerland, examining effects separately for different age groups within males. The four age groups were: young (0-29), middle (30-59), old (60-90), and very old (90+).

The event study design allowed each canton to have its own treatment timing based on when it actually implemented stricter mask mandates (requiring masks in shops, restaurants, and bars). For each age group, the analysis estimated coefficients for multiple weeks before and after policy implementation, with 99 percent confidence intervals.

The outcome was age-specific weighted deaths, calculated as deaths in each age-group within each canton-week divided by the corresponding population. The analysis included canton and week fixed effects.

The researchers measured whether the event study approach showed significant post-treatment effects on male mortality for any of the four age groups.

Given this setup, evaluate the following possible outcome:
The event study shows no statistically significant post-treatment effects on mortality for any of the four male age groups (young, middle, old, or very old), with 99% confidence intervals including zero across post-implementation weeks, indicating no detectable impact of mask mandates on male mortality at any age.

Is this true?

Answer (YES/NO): YES